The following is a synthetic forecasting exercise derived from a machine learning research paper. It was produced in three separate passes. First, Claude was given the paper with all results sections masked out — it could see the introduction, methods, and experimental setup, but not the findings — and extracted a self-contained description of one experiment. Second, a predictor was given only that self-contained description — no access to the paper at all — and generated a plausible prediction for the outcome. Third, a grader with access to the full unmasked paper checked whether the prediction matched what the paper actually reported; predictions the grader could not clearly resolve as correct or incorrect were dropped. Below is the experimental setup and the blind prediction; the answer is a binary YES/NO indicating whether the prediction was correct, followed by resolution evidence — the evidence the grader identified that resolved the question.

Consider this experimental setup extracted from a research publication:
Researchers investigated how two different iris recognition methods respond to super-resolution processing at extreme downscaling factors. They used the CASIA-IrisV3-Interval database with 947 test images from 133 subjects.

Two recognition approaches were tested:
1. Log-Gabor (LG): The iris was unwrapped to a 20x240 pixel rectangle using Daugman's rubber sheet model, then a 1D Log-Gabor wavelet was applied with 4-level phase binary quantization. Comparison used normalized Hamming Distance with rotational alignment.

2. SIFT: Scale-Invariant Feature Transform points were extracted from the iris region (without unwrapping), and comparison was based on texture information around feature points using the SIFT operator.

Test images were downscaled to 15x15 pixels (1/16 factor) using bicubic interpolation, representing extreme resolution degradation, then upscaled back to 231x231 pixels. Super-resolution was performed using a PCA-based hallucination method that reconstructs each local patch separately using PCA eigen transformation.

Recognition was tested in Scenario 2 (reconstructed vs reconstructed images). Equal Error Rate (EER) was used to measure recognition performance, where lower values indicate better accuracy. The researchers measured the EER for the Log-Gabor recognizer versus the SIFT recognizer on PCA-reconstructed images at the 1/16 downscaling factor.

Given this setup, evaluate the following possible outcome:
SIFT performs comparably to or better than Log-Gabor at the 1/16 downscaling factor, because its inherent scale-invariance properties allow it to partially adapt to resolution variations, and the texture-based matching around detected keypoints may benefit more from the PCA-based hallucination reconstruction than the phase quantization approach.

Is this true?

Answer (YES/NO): NO